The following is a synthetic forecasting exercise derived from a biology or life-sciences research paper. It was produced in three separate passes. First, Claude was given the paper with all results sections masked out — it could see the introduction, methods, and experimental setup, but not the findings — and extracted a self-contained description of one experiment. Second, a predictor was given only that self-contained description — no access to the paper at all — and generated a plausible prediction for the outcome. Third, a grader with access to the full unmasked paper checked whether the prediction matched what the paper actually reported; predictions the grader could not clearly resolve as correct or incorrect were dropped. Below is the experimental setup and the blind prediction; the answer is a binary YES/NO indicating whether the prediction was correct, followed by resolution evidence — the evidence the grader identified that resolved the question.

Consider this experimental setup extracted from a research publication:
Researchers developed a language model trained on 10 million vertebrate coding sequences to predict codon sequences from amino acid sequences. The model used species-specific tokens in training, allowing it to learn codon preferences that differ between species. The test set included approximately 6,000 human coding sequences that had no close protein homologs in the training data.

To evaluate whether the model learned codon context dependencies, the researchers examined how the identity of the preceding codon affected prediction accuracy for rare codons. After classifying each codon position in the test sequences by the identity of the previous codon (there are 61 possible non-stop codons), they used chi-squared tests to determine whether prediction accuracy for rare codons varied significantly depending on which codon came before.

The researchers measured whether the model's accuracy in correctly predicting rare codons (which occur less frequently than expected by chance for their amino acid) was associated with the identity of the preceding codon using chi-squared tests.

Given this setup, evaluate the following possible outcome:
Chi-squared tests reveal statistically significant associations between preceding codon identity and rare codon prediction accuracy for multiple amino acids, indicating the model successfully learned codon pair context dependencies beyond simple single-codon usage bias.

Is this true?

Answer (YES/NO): YES